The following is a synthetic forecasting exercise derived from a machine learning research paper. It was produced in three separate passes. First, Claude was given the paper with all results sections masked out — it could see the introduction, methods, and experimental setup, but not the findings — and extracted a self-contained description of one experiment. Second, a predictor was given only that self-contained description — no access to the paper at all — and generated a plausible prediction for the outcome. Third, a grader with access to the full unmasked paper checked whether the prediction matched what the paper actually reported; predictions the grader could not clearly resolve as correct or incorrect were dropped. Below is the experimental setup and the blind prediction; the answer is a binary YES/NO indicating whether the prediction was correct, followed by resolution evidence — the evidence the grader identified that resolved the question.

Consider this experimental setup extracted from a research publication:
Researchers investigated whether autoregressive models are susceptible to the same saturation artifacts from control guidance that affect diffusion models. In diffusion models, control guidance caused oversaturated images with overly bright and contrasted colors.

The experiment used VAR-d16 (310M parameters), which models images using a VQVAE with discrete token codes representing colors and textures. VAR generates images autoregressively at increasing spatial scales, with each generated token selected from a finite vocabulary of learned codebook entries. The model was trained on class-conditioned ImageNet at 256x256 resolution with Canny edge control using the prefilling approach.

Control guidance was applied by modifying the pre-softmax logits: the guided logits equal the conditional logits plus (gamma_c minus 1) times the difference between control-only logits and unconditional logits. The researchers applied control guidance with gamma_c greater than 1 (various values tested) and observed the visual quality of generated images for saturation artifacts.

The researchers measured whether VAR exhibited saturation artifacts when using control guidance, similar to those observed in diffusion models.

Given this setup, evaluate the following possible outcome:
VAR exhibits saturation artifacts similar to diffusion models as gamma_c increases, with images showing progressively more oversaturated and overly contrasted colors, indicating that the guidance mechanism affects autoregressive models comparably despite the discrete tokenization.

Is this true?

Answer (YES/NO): NO